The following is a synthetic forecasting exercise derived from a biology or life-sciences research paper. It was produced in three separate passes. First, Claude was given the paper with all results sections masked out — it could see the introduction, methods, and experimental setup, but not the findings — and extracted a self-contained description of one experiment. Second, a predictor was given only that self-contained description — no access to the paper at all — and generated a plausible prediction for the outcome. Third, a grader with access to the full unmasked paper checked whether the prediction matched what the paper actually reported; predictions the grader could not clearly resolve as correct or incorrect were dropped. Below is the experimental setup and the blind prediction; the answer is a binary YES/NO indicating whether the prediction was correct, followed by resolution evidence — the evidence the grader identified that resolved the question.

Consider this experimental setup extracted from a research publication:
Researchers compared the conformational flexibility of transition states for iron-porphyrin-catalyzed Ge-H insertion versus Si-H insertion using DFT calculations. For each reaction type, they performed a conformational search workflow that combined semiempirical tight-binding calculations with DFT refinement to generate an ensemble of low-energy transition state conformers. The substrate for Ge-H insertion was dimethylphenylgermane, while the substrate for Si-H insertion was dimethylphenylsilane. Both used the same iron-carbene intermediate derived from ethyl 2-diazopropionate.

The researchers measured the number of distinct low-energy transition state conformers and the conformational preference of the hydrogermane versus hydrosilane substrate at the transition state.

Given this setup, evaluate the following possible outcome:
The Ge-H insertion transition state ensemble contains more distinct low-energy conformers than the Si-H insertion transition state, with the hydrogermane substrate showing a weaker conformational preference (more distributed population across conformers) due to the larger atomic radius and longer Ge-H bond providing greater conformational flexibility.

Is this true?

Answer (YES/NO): NO